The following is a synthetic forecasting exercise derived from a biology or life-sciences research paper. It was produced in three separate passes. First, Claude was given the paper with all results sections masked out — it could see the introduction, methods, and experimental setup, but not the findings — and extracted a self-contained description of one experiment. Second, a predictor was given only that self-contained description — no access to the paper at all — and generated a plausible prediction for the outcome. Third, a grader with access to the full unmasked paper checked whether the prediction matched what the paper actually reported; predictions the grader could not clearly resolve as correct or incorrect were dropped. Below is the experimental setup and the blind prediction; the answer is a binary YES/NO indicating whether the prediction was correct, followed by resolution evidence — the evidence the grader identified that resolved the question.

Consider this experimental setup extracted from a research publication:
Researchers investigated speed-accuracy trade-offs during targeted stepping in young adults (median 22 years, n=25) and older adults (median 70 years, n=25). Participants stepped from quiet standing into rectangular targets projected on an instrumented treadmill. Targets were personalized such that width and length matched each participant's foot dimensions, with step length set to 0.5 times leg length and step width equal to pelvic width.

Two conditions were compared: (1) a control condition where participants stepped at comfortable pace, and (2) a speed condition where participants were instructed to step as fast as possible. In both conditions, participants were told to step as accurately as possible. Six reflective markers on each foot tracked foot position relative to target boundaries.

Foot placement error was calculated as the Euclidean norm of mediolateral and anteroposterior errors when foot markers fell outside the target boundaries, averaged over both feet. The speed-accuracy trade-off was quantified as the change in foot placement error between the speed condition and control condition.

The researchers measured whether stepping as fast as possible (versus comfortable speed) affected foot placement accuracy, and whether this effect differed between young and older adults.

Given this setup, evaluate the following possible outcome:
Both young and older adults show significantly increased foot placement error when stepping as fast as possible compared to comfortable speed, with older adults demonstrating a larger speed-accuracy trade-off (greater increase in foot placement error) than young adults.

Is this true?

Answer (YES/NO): NO